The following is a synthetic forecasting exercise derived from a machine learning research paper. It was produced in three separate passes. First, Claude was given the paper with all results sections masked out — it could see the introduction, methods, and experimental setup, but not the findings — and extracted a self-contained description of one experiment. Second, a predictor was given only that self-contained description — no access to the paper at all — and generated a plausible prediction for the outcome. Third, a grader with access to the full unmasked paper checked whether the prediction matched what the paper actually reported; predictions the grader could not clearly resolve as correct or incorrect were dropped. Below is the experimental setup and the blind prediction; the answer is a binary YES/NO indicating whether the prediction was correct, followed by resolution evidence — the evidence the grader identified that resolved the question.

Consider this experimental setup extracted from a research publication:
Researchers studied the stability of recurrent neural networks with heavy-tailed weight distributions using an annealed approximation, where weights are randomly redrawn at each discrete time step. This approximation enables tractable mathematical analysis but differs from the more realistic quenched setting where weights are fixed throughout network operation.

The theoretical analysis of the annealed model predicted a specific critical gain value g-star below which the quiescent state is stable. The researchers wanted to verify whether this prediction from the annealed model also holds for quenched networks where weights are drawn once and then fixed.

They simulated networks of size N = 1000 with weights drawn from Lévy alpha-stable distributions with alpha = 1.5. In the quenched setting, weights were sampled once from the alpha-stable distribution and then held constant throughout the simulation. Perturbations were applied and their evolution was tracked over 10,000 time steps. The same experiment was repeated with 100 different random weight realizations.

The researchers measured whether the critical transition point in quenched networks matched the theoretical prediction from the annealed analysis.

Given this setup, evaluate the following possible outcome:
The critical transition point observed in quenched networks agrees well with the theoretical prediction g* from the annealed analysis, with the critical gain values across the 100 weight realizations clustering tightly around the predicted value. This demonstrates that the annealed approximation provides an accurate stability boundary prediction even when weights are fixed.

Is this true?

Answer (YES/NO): NO